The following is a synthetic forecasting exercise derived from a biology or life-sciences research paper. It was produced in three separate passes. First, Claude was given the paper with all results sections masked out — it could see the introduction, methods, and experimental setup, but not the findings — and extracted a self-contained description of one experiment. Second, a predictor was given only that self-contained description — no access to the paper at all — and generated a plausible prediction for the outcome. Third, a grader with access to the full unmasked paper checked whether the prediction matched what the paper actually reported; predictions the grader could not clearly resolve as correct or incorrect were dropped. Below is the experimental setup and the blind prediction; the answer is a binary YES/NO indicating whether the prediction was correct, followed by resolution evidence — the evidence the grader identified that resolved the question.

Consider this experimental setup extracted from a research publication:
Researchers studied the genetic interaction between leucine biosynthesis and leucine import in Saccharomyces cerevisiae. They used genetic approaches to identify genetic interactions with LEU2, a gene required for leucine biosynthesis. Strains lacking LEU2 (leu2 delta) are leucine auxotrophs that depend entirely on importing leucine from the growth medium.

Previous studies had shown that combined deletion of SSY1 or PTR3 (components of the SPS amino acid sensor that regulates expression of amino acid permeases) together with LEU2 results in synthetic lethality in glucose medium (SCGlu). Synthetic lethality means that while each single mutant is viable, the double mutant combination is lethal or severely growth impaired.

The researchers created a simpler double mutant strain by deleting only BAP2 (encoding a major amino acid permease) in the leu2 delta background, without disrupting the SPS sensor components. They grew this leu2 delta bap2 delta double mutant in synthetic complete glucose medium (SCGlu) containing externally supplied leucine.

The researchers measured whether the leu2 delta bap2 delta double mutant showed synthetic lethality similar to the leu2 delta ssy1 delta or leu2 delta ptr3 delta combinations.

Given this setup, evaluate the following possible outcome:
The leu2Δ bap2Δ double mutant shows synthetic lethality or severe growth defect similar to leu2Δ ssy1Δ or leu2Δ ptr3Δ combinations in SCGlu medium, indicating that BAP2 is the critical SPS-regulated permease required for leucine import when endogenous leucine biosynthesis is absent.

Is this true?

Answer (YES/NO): YES